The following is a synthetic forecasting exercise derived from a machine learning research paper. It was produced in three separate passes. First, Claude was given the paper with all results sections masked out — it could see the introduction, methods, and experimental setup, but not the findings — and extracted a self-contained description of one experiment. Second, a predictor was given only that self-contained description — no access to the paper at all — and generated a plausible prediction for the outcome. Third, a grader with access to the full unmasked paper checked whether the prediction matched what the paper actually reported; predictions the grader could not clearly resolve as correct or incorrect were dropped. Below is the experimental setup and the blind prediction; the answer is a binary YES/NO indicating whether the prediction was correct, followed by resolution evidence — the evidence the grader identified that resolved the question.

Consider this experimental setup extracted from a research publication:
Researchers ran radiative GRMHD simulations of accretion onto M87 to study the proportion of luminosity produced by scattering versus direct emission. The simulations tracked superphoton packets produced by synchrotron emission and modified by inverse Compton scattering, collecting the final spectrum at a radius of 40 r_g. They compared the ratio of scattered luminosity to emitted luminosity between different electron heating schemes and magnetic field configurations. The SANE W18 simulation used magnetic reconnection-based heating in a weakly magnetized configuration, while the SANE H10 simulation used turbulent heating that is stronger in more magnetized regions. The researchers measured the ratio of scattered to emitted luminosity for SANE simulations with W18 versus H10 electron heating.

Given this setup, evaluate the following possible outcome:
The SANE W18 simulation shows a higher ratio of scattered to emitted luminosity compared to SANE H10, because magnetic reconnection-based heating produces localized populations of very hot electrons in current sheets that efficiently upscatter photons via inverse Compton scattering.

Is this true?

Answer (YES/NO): NO